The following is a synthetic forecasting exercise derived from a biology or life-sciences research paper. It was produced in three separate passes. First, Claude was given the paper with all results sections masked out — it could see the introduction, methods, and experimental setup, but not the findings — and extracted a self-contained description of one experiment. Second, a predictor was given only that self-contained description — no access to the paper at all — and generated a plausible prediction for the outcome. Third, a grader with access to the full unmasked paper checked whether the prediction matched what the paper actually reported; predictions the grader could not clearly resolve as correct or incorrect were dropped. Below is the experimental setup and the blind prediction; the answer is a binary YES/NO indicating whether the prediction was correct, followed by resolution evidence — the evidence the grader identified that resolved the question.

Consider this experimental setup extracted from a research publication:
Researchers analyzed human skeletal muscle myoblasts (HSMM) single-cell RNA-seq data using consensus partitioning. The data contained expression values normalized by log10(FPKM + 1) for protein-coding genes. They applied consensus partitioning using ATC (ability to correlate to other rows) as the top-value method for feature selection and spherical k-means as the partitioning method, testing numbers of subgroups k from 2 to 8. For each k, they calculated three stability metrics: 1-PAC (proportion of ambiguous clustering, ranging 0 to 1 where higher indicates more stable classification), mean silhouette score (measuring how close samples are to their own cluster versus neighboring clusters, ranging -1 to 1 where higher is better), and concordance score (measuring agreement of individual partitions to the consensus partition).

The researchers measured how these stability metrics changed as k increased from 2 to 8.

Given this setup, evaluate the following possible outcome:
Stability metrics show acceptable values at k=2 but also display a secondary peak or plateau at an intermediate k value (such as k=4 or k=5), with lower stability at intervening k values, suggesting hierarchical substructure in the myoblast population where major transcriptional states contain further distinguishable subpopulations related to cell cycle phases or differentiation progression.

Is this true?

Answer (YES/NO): NO